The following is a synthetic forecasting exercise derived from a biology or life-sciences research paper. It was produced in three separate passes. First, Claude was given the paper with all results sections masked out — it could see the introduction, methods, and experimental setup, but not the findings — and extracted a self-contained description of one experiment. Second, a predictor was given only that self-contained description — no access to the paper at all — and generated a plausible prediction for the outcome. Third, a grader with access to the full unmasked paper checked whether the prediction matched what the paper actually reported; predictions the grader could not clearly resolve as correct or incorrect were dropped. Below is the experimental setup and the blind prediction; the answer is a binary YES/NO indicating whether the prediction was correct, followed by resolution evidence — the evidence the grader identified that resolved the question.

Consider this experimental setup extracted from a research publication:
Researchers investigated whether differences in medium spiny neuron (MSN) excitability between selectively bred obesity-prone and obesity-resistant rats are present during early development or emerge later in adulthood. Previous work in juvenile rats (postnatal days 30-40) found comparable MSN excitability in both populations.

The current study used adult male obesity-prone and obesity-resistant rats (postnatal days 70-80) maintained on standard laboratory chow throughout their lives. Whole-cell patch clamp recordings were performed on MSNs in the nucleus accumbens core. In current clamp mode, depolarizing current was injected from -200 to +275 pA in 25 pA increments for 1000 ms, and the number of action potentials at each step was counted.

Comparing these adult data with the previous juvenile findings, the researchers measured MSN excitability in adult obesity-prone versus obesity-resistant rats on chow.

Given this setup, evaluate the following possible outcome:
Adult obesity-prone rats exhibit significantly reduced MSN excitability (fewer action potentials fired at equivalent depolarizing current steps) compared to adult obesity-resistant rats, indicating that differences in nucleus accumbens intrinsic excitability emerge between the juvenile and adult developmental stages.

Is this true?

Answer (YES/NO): NO